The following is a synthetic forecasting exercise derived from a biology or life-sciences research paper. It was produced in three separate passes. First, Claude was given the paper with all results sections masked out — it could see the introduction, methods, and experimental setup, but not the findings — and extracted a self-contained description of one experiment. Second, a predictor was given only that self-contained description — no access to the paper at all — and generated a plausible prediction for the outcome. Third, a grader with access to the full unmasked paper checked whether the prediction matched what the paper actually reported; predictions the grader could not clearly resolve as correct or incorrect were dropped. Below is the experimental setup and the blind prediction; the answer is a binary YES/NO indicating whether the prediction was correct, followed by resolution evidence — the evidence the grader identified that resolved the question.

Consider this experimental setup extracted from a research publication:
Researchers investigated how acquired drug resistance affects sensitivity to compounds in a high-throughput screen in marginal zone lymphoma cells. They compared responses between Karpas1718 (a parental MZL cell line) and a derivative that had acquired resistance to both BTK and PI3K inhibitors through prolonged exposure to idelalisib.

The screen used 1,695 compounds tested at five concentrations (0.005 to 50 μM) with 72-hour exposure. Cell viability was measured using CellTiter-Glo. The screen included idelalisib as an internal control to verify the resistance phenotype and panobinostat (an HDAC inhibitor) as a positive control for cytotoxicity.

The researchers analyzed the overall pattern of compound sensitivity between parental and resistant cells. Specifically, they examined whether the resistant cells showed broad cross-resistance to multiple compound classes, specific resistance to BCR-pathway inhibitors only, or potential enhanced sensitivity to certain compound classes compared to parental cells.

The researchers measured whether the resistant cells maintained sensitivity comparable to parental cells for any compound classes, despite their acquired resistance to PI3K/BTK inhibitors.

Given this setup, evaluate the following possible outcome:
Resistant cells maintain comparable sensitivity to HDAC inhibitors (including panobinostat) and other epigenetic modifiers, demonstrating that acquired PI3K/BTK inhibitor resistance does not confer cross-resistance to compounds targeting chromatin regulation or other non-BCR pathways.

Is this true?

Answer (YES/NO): YES